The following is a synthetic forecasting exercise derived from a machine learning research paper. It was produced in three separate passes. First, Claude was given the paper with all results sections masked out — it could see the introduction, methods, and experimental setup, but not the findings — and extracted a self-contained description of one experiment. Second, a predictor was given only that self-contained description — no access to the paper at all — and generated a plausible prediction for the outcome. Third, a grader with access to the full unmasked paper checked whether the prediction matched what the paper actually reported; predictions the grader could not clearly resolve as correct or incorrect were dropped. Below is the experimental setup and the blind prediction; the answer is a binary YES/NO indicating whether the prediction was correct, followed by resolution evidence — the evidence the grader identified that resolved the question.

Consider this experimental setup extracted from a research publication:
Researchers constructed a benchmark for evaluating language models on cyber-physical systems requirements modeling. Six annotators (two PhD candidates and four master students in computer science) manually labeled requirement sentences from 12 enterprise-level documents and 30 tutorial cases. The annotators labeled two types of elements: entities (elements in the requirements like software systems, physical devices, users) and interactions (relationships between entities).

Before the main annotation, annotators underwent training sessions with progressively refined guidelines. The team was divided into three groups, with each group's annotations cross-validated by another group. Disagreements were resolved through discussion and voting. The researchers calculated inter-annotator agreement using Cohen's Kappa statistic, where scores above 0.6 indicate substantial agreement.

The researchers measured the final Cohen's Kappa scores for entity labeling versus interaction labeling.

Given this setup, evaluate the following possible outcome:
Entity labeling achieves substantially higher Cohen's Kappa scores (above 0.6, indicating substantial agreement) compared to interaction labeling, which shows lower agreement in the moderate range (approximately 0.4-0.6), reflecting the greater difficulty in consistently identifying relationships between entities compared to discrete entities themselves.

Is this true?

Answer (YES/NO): NO